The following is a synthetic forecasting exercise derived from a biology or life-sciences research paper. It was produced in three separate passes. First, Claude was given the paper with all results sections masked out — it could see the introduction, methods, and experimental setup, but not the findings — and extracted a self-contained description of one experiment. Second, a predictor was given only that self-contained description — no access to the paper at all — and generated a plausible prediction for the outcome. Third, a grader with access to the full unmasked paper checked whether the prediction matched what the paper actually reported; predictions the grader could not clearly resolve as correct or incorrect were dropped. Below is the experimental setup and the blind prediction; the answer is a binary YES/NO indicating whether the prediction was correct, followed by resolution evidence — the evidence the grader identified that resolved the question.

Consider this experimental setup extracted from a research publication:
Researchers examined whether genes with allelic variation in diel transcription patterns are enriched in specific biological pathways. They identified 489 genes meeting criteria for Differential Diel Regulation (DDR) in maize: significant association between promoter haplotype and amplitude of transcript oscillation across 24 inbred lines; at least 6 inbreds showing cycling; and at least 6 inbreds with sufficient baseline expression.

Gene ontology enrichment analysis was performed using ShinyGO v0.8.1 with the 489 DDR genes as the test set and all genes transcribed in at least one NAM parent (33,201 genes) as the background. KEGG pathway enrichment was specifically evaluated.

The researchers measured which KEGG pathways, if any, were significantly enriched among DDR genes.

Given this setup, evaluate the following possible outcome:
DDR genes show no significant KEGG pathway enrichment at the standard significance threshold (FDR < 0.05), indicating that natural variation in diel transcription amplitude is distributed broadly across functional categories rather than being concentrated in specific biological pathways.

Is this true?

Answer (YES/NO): NO